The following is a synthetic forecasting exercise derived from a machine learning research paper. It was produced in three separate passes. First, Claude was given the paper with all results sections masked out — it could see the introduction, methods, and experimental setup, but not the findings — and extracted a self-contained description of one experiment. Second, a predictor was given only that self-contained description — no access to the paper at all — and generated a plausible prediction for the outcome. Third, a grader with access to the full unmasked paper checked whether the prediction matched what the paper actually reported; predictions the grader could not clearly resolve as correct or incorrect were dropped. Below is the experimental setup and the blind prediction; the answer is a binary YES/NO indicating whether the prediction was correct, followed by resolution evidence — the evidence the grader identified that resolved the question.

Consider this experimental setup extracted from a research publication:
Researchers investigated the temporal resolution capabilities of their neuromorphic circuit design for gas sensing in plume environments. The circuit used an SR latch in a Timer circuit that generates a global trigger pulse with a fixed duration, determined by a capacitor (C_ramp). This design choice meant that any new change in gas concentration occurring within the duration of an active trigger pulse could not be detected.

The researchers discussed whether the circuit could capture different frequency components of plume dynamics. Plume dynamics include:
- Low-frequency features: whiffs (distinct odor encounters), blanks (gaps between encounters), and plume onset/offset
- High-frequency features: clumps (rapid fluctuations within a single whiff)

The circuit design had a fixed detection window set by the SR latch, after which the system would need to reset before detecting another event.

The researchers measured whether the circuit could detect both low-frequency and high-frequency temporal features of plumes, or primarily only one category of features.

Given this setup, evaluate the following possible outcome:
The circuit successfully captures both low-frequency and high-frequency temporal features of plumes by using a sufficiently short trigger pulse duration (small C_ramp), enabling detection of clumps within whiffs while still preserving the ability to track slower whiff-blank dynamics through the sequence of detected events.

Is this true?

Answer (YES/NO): NO